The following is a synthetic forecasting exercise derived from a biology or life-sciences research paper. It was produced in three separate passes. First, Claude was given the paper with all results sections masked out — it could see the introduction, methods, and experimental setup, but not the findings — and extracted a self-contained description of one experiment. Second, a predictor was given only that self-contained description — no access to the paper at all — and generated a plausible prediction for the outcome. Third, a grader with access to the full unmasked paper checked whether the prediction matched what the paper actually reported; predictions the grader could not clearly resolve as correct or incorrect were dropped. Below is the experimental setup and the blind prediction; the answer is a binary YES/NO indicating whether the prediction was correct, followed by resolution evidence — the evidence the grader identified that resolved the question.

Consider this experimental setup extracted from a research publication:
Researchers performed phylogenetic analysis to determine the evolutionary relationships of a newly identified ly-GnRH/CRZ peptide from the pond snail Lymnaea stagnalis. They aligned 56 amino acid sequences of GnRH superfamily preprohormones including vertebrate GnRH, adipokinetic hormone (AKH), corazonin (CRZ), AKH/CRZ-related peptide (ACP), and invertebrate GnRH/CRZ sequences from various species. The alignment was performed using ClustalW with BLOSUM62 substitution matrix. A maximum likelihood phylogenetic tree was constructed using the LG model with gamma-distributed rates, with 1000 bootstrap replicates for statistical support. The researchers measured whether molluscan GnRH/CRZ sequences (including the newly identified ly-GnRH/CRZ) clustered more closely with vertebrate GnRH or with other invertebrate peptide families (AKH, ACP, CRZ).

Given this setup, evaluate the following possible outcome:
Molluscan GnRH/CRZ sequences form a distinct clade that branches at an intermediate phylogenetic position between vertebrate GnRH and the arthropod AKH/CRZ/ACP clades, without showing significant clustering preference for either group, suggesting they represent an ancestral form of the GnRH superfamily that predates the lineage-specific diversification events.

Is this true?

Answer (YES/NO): NO